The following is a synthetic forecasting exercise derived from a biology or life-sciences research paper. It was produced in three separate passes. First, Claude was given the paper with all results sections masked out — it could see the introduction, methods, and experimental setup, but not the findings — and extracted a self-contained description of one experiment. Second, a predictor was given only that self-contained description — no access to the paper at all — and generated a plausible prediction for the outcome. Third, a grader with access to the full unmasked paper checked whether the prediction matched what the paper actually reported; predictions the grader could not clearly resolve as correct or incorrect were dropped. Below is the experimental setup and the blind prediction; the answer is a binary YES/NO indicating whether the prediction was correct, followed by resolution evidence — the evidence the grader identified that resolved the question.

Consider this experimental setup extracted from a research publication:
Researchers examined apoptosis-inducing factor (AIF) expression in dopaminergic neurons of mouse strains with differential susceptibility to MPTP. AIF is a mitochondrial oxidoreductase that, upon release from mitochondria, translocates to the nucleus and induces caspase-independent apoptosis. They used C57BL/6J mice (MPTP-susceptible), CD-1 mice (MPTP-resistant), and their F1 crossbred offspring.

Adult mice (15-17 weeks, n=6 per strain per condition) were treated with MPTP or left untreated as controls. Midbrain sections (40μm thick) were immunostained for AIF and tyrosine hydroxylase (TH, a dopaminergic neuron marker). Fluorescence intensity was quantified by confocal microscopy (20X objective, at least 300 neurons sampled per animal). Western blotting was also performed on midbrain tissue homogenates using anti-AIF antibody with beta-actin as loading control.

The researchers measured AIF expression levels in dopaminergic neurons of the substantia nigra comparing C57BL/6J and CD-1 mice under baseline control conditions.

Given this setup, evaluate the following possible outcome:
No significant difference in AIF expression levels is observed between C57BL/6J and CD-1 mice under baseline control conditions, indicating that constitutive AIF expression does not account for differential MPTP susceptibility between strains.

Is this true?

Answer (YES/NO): YES